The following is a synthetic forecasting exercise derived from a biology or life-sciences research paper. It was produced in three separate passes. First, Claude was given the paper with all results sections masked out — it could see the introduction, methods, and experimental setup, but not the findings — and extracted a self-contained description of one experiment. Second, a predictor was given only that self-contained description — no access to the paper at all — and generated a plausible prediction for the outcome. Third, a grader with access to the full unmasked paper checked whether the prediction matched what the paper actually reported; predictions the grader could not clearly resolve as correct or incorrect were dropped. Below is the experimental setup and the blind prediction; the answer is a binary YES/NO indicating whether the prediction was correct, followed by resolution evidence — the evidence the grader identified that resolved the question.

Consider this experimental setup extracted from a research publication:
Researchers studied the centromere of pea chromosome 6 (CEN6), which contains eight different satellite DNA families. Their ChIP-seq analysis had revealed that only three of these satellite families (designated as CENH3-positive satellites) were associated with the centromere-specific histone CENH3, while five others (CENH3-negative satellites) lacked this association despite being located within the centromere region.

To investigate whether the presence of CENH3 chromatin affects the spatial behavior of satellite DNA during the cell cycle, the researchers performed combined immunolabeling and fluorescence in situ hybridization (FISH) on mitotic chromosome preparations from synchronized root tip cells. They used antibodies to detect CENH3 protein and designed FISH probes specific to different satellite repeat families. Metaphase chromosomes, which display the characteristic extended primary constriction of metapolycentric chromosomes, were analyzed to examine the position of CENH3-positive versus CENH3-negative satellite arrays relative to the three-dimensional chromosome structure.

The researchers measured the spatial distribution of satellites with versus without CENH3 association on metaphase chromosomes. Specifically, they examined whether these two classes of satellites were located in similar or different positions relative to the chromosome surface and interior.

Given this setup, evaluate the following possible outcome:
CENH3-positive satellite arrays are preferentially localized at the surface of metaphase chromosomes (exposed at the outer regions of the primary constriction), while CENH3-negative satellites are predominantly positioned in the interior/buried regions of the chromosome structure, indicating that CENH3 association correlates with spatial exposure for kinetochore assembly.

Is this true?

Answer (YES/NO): YES